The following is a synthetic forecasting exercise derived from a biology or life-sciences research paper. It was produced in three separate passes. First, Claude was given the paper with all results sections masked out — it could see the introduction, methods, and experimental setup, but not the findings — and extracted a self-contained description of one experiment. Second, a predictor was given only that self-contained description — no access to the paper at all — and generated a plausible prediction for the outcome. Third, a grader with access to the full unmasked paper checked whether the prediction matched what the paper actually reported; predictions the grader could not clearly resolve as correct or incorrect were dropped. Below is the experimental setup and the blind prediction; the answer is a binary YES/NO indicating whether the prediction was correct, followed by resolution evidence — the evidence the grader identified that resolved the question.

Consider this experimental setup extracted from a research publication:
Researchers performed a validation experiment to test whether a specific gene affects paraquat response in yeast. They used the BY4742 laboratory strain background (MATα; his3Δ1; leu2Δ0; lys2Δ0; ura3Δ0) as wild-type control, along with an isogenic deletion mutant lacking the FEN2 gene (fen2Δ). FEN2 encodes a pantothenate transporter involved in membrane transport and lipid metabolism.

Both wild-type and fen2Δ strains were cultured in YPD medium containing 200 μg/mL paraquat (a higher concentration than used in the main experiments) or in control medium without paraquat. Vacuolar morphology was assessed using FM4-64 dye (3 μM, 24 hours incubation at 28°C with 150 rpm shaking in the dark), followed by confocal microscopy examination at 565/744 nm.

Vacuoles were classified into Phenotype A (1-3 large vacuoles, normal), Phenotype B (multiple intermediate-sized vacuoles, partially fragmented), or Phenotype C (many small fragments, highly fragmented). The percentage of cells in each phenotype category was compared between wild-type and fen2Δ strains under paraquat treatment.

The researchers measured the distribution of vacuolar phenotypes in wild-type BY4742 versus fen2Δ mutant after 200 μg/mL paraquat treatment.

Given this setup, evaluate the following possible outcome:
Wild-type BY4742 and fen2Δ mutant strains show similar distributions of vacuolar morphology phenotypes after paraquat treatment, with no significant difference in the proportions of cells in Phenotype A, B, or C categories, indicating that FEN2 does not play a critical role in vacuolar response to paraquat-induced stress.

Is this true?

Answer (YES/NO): NO